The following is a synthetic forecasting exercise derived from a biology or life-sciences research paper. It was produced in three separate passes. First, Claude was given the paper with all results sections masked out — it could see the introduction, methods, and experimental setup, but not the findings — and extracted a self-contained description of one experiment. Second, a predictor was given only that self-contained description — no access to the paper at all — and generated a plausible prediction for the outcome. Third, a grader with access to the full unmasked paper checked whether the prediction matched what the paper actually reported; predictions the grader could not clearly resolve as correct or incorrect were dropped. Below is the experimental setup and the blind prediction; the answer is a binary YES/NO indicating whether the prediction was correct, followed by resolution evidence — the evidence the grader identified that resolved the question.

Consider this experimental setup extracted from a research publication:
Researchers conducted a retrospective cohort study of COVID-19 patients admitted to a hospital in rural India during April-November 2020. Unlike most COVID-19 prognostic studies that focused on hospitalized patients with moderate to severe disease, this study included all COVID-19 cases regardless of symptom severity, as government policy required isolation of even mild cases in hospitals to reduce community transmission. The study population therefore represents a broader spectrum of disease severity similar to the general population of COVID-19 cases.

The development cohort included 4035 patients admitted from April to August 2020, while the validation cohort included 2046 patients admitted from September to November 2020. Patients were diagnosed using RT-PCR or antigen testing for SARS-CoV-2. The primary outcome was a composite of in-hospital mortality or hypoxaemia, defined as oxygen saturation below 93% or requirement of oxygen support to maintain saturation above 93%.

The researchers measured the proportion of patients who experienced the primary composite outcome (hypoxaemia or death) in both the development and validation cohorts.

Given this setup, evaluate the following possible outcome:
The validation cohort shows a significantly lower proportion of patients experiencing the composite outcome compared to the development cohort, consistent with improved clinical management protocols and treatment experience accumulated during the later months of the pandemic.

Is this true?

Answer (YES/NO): NO